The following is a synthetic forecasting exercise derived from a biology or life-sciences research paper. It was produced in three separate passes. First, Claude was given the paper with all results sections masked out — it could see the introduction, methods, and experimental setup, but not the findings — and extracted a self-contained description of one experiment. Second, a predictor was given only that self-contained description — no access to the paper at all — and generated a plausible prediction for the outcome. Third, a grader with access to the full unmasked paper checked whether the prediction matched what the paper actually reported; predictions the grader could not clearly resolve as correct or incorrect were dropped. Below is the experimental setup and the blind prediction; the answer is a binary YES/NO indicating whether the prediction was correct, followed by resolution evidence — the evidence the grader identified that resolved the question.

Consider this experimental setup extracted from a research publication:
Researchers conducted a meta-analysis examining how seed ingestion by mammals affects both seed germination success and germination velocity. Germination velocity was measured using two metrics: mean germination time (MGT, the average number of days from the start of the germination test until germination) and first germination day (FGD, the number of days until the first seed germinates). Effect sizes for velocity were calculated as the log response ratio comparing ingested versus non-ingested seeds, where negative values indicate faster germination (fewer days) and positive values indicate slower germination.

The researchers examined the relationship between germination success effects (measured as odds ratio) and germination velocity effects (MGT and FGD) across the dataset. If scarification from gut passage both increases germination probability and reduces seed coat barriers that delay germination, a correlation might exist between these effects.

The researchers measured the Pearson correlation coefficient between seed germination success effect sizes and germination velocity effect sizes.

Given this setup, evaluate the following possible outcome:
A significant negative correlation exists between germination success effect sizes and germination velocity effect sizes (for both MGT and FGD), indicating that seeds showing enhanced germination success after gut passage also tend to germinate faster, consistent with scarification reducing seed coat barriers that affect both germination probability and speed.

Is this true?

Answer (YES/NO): YES